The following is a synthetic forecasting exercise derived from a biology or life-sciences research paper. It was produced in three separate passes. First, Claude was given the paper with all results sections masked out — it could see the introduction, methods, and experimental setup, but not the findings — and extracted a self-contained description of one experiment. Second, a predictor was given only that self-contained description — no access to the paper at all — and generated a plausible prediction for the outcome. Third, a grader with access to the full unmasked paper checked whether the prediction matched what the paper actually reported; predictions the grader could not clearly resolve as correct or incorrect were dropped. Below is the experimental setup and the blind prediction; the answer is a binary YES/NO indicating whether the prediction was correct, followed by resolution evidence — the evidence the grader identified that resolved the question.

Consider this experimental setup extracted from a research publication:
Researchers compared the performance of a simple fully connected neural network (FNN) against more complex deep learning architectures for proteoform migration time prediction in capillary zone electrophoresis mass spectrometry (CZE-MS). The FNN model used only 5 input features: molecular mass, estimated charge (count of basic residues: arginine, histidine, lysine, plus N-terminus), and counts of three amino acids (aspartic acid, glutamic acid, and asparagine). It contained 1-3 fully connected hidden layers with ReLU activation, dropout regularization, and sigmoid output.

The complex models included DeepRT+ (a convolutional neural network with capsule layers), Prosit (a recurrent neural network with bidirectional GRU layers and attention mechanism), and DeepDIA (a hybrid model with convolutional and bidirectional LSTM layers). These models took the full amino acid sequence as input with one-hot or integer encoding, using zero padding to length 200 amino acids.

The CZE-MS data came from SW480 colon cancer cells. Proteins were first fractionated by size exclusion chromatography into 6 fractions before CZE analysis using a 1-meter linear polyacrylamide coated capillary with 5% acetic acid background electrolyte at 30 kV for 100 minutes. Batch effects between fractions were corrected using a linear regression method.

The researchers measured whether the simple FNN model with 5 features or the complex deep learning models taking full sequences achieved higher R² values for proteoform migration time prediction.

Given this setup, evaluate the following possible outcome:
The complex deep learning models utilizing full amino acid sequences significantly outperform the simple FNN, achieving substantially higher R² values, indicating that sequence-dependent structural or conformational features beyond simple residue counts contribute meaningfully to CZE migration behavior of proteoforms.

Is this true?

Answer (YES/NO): NO